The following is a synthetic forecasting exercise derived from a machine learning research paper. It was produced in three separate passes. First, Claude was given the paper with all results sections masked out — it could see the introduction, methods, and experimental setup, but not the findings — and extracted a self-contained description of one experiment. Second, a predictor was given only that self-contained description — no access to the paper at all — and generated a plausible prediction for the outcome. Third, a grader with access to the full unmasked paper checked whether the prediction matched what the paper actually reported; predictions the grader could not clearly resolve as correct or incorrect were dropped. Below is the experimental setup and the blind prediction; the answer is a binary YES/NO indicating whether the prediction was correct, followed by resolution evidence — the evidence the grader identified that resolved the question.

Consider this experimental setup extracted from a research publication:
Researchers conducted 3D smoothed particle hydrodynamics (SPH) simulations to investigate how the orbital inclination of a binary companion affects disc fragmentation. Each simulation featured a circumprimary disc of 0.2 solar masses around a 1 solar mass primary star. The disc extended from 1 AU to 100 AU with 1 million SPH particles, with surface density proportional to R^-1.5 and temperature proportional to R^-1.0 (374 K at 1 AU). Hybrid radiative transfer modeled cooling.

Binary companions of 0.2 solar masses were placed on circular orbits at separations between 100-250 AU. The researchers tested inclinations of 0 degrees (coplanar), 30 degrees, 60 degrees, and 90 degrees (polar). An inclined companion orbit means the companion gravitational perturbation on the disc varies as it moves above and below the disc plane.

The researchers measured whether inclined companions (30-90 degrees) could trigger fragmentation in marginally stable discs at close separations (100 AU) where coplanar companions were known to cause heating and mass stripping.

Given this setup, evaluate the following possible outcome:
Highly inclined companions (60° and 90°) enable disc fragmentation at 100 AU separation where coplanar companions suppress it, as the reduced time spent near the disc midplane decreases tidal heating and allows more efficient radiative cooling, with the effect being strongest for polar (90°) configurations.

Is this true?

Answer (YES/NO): NO